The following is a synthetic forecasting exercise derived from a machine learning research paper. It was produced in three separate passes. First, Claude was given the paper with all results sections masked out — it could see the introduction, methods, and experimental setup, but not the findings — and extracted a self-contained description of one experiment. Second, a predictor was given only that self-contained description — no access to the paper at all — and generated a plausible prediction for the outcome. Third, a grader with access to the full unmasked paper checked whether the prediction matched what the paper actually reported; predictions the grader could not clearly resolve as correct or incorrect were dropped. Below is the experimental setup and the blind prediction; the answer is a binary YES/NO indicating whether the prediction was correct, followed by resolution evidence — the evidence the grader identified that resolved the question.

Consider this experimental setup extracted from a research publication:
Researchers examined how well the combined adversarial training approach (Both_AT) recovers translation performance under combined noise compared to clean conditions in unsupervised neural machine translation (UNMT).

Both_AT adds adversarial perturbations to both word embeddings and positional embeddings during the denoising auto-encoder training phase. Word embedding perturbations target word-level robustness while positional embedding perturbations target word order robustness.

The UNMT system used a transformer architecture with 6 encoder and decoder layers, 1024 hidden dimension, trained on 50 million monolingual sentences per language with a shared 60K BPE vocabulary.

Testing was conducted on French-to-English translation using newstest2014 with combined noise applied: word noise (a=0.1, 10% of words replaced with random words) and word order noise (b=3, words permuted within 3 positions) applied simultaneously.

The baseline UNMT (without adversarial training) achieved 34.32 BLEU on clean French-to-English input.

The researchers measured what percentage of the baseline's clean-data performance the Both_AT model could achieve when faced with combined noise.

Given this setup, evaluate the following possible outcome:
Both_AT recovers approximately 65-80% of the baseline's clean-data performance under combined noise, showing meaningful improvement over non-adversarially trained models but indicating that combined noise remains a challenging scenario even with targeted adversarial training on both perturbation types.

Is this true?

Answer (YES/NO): NO